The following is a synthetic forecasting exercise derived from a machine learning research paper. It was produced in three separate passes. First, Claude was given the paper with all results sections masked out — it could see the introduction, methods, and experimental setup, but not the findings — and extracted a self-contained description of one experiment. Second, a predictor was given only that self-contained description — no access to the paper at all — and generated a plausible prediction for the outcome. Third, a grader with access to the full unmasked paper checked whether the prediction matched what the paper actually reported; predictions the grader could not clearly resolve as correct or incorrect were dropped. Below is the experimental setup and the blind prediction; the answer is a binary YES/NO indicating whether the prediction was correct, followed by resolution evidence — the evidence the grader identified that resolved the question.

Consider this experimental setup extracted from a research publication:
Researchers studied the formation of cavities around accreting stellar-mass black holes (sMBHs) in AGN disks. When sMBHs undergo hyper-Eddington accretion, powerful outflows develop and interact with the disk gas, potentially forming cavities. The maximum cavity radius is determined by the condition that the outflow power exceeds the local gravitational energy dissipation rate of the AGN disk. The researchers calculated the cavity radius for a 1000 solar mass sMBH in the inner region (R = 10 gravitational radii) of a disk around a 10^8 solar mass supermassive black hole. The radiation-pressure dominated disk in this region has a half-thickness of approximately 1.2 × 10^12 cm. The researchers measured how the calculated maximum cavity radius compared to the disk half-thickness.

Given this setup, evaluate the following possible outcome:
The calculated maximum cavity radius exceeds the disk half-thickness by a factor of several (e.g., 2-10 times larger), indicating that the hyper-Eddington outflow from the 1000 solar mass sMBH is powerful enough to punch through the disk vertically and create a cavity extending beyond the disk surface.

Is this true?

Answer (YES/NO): YES